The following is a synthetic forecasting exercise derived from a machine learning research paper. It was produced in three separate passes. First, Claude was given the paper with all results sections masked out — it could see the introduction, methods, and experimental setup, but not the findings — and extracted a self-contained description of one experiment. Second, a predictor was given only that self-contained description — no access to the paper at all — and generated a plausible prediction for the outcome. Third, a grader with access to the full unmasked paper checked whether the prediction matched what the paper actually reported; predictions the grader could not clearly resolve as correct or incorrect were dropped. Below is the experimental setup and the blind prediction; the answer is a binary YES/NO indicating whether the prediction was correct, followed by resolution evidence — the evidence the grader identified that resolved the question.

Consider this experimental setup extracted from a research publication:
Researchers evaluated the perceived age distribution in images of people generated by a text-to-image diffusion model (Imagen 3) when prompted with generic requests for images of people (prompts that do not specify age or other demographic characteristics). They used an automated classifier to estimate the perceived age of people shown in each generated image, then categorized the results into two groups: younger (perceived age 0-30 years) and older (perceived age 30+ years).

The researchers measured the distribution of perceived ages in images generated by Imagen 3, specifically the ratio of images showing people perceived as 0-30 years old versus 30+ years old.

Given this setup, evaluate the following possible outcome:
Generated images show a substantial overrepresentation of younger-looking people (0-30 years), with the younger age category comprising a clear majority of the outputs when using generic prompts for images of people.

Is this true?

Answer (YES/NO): NO